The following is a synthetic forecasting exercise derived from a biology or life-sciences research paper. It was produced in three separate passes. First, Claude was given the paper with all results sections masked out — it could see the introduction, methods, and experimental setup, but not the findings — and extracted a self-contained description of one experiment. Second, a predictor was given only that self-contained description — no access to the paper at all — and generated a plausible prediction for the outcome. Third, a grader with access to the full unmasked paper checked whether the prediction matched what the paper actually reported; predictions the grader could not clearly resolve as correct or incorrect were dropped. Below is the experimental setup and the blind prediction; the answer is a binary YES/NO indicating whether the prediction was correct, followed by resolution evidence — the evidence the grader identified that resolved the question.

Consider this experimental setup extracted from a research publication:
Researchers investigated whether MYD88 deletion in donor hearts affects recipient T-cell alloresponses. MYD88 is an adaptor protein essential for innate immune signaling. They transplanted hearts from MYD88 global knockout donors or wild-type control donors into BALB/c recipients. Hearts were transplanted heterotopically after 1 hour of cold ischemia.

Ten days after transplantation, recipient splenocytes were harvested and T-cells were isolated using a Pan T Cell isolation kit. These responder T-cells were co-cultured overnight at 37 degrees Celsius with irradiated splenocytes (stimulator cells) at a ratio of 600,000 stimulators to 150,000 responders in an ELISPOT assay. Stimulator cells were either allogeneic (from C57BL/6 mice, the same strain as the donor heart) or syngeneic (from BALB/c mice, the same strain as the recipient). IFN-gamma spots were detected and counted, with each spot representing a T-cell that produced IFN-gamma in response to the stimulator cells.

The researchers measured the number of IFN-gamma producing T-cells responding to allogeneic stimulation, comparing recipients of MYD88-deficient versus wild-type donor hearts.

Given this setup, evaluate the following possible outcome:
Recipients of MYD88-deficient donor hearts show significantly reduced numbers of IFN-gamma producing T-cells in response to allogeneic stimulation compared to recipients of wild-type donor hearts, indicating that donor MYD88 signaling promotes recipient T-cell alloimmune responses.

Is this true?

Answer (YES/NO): YES